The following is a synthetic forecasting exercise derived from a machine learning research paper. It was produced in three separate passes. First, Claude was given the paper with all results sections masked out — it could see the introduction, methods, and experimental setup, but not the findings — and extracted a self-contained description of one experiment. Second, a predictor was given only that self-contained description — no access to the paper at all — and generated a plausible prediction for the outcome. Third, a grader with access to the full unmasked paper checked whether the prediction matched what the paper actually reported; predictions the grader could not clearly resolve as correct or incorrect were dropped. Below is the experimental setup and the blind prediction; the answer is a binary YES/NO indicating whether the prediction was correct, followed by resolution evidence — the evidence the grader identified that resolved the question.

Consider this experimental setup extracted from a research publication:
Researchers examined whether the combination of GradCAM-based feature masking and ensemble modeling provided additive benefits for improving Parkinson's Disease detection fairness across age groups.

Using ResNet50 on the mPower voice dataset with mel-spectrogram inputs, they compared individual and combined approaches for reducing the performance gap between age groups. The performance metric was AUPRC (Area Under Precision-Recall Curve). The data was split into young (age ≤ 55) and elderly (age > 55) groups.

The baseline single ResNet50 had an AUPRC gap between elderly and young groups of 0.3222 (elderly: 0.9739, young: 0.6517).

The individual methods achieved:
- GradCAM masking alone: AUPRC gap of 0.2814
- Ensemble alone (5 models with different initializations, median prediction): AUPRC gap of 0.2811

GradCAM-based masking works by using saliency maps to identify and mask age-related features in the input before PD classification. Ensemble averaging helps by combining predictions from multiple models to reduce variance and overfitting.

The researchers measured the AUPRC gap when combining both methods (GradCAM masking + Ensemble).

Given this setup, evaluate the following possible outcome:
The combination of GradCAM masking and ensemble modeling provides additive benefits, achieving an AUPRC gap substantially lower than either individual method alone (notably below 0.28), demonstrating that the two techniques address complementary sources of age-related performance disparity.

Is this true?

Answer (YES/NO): YES